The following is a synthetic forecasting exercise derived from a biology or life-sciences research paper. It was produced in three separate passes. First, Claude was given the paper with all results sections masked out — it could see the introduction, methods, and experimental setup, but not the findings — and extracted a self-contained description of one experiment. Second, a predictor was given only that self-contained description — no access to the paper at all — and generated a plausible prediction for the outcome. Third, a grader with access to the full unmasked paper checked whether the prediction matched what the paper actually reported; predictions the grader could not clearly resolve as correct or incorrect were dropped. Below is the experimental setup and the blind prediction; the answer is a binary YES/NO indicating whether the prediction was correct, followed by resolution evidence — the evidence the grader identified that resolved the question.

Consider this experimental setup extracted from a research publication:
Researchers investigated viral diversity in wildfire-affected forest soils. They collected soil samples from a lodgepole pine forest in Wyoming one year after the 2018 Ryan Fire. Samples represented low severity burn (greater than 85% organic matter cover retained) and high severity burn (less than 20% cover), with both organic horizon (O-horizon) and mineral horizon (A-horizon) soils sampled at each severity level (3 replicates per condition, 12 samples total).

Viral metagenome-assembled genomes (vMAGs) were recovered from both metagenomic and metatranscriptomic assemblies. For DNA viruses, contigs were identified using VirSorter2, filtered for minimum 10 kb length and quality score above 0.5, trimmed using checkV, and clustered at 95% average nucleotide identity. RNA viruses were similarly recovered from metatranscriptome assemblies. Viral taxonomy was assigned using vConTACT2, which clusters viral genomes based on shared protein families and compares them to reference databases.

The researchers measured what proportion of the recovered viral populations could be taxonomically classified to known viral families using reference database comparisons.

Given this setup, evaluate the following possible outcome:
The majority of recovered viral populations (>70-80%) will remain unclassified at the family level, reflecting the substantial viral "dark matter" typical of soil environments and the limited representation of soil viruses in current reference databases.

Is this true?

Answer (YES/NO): YES